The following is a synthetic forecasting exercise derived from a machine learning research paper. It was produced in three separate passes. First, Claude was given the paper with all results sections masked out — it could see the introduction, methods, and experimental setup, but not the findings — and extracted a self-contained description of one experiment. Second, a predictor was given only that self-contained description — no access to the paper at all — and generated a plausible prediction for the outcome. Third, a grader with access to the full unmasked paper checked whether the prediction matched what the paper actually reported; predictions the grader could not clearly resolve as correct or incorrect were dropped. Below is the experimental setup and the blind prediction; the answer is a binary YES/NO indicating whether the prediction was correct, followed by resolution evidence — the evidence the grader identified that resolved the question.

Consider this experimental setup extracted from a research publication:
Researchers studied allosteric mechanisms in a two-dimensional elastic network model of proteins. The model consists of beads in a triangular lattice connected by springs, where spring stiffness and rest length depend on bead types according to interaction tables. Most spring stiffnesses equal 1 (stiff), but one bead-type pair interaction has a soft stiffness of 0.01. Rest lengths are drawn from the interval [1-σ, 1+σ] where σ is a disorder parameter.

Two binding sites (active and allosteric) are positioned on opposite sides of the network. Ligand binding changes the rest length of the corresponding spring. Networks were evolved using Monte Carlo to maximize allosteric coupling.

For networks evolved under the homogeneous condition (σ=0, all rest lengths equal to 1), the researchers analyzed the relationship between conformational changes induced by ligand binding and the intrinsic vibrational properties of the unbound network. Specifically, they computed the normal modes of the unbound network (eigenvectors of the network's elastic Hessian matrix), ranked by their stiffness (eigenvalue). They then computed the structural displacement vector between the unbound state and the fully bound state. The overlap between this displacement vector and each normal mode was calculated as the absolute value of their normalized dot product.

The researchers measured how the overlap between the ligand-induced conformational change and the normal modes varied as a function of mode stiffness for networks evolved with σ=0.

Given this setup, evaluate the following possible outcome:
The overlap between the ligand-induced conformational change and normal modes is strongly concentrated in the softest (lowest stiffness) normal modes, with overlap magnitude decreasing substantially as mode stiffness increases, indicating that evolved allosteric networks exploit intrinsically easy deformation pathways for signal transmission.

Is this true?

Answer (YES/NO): YES